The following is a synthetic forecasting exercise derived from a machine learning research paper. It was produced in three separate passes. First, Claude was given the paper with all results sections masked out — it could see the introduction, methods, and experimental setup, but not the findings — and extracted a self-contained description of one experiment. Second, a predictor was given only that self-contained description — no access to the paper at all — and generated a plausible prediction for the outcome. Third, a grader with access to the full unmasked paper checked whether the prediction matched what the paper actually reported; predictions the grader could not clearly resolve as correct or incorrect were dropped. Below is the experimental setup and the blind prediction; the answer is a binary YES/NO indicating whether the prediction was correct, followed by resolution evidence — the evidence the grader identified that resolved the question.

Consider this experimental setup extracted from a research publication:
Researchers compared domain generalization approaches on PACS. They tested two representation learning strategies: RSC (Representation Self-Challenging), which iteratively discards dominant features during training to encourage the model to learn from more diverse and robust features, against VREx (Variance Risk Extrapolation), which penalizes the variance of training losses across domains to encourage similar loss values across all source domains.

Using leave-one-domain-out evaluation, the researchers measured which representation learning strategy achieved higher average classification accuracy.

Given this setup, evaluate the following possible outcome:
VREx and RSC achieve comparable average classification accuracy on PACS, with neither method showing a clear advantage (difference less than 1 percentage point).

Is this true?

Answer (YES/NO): YES